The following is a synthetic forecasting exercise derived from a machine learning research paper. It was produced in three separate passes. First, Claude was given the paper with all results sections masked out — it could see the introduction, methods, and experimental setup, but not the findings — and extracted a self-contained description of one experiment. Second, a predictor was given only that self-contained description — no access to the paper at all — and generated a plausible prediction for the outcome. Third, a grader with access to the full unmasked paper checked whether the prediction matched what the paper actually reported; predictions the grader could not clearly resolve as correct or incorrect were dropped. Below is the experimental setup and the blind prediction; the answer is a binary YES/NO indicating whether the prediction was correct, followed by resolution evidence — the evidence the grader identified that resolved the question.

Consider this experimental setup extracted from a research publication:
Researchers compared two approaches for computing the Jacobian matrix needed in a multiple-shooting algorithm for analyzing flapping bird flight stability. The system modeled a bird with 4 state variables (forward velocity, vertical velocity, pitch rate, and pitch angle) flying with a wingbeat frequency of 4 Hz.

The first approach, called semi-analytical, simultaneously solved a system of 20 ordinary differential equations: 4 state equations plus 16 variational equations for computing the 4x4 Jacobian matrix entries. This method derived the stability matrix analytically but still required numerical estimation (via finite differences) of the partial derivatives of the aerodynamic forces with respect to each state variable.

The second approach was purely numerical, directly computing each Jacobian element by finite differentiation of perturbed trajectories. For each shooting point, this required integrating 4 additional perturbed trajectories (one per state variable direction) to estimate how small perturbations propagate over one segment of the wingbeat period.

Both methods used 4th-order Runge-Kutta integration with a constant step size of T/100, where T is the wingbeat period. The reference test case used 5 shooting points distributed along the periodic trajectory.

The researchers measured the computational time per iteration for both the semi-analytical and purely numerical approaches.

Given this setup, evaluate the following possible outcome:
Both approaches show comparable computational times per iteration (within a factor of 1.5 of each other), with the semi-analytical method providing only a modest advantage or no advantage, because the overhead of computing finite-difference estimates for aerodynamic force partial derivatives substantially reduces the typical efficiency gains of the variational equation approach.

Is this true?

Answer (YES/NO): NO